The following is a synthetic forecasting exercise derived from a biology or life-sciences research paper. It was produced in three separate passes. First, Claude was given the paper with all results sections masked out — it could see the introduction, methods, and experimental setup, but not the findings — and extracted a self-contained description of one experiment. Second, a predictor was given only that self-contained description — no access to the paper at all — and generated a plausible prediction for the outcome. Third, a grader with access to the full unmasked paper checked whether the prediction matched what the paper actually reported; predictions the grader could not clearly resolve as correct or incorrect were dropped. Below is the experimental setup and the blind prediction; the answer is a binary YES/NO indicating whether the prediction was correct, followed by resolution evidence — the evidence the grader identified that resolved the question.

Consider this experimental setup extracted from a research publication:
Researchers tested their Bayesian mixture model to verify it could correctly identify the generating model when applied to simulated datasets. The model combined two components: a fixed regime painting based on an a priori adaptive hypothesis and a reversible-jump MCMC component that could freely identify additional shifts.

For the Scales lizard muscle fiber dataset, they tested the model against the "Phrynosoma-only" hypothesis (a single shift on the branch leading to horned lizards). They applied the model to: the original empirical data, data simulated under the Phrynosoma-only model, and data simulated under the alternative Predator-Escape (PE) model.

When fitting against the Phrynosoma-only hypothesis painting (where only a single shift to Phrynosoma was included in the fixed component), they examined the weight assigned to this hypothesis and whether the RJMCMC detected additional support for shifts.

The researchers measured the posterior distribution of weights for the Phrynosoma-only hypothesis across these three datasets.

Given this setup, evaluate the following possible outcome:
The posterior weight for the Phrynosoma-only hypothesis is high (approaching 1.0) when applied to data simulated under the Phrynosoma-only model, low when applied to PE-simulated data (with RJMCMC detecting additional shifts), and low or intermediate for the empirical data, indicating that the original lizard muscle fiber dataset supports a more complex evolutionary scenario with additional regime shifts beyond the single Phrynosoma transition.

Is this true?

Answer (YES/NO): NO